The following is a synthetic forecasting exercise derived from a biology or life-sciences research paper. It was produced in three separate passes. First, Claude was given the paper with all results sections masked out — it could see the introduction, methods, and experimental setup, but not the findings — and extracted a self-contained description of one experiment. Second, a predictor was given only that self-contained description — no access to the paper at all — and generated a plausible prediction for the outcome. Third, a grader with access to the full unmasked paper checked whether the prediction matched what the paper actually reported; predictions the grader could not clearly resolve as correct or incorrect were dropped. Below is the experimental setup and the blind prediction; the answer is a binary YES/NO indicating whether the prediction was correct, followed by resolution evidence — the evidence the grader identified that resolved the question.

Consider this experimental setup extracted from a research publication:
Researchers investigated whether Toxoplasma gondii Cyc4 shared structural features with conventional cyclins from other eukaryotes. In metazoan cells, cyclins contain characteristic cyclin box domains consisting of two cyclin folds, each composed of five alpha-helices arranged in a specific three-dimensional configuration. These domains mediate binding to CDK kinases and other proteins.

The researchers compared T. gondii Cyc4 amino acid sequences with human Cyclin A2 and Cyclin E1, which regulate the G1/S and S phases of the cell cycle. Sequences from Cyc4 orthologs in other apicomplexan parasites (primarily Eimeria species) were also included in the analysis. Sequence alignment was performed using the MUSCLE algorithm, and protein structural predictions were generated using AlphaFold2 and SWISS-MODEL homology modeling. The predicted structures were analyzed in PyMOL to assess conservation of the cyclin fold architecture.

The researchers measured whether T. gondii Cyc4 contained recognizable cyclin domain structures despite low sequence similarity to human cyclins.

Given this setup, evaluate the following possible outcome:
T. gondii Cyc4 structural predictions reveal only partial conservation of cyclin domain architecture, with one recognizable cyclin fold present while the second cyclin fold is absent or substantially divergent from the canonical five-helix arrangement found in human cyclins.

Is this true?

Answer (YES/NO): NO